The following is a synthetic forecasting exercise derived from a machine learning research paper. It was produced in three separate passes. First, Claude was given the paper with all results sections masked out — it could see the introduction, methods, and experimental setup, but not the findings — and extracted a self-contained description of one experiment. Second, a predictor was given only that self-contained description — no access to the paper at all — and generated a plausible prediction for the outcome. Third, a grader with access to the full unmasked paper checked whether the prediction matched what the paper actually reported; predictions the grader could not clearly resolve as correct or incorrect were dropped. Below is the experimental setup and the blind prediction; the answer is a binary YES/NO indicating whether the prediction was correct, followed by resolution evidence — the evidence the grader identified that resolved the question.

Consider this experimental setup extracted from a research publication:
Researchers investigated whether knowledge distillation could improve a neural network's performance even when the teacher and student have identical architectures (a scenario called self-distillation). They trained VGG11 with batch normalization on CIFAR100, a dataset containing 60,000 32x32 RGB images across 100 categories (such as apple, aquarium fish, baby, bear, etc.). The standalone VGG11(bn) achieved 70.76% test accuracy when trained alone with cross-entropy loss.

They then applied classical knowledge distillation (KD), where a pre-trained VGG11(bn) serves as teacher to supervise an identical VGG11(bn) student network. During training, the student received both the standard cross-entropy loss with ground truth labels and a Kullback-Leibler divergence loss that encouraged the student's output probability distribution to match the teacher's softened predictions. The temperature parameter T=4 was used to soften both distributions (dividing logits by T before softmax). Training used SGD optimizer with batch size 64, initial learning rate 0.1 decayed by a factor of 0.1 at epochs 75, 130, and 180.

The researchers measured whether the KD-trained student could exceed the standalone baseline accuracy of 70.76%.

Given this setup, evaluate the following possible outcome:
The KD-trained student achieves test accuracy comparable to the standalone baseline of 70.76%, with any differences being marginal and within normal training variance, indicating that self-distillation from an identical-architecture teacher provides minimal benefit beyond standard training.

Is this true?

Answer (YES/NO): NO